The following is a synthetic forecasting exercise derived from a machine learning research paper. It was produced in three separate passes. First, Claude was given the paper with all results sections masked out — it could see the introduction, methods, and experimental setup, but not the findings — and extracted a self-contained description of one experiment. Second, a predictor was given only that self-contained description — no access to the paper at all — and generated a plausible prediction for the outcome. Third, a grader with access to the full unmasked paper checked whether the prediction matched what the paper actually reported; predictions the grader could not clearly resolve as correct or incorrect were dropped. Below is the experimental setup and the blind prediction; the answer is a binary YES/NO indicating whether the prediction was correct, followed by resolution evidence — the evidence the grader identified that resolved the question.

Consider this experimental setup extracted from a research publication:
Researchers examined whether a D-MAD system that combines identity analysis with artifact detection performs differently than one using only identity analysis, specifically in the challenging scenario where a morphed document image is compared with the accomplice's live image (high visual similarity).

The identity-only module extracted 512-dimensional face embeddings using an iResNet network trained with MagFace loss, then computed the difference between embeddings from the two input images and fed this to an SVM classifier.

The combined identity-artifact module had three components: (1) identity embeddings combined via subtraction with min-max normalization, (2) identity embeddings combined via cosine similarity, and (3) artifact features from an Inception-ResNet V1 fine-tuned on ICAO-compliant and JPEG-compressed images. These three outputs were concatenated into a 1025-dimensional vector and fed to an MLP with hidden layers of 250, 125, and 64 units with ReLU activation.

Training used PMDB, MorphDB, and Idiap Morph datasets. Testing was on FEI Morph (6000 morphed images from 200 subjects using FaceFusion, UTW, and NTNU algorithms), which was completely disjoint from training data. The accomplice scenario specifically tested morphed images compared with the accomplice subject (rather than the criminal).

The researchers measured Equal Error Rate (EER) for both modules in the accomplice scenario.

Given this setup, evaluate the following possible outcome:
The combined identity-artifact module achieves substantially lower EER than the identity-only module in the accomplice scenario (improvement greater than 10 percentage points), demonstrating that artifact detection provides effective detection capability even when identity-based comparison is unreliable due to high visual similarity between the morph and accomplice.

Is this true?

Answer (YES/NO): NO